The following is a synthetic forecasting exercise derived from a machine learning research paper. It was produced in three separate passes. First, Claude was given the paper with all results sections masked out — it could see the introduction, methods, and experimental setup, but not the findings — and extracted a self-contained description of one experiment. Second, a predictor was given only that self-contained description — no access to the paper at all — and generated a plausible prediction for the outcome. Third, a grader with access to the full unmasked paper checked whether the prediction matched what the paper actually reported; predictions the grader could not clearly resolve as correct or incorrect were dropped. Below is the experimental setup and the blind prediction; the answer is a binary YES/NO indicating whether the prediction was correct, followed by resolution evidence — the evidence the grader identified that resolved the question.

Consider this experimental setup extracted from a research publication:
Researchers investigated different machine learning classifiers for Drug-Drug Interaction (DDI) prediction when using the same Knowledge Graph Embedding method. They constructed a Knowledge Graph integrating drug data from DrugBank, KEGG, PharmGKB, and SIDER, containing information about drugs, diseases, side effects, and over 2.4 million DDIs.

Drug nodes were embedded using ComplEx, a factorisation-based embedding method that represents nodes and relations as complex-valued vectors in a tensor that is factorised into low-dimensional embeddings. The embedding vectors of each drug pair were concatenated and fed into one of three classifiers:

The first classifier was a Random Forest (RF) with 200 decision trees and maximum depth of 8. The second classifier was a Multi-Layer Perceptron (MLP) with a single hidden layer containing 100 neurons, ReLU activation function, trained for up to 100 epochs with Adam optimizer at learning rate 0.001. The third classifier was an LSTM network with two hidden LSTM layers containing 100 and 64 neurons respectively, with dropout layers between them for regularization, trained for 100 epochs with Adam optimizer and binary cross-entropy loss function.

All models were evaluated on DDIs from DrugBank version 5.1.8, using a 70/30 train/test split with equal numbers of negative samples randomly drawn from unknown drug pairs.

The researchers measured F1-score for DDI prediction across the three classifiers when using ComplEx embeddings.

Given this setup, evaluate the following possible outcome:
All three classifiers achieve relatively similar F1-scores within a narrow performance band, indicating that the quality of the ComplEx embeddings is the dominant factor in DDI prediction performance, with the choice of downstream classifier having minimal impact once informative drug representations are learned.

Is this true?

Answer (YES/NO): NO